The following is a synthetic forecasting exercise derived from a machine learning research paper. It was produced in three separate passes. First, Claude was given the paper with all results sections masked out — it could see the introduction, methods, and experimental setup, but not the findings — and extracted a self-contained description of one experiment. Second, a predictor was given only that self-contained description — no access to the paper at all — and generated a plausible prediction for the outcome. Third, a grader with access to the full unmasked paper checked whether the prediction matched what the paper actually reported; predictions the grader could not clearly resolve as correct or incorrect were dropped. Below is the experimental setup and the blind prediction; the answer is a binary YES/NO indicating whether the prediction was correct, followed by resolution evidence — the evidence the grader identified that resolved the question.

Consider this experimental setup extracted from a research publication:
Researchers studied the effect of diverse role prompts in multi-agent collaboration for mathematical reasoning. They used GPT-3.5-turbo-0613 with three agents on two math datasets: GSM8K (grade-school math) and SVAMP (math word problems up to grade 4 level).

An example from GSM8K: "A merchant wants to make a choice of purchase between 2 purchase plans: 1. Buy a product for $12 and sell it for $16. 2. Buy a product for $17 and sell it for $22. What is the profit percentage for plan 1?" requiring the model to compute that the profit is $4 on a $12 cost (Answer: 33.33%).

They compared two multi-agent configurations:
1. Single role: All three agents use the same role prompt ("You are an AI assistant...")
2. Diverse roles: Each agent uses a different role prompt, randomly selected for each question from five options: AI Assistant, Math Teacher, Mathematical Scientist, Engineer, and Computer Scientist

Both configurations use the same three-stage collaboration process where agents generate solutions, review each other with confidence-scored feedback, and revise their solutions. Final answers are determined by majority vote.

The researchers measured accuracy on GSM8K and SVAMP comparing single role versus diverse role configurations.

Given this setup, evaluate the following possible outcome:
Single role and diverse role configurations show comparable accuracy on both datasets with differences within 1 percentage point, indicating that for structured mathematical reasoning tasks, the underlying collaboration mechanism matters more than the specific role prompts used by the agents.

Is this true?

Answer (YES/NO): NO